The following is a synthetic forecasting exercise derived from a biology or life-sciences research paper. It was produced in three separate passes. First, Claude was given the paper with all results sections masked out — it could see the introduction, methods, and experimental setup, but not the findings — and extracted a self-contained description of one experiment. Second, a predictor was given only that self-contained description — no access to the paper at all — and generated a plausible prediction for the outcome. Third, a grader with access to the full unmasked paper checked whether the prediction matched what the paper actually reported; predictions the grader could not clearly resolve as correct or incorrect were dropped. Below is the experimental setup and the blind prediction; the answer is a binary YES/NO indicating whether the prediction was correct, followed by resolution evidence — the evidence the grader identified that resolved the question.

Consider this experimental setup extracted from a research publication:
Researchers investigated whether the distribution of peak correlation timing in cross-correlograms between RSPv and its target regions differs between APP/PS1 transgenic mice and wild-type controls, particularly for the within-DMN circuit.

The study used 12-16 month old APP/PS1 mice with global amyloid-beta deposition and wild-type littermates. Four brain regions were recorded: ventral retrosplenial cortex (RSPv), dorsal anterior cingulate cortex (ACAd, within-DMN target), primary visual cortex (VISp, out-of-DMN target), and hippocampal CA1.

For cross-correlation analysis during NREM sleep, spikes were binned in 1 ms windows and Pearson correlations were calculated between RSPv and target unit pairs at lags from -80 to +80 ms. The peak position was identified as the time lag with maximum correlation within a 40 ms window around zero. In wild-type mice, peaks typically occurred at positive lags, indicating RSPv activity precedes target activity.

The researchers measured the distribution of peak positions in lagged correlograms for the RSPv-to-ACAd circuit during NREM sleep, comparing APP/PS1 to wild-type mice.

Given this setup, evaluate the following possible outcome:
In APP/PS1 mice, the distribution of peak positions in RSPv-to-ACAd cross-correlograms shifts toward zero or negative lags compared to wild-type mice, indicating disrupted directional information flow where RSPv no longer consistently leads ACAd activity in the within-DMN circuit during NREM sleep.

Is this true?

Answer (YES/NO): NO